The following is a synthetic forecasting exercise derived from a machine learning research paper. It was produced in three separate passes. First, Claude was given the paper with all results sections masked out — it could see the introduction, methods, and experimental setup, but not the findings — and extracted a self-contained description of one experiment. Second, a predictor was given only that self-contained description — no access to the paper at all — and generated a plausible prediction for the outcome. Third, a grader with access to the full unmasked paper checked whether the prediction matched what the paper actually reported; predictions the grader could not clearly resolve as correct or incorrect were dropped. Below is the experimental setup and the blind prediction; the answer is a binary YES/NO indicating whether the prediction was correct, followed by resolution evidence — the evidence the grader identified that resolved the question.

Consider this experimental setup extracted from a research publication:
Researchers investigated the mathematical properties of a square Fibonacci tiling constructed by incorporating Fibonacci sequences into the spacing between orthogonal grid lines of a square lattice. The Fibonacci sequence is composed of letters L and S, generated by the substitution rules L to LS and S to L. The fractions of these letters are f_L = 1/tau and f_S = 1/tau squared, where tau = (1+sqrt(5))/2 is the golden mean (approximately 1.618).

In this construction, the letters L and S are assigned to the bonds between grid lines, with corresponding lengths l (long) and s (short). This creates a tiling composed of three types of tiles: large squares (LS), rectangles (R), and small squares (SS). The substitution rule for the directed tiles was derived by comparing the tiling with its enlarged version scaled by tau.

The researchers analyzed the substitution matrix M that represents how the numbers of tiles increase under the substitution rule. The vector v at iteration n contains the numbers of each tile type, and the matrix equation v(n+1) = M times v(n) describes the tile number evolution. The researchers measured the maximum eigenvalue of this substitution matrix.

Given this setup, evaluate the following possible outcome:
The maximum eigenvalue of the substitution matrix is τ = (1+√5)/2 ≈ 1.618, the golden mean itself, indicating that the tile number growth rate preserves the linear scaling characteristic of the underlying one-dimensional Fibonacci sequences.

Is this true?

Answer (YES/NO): NO